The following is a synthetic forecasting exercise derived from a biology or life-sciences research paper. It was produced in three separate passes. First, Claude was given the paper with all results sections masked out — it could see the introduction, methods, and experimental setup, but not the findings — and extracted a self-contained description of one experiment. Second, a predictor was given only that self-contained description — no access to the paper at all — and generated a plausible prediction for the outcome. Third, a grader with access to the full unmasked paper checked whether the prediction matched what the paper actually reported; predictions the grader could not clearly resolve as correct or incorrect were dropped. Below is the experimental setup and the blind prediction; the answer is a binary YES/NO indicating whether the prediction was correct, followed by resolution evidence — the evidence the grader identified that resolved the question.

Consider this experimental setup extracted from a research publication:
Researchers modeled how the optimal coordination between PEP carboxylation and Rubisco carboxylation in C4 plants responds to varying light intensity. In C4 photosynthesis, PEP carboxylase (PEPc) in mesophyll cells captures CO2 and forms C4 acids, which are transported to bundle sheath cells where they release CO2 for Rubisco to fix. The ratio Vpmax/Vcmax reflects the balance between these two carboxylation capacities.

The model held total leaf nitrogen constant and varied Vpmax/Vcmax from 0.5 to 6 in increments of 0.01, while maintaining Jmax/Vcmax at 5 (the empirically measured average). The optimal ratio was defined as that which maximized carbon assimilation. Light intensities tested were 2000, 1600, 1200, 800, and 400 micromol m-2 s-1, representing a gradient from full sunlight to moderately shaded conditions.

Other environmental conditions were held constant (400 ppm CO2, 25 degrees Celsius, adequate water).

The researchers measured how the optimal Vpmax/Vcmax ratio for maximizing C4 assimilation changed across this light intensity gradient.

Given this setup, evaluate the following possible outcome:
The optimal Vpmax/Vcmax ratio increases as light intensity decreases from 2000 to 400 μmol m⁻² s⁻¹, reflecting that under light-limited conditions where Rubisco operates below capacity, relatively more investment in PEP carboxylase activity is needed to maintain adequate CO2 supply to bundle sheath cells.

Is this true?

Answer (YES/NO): NO